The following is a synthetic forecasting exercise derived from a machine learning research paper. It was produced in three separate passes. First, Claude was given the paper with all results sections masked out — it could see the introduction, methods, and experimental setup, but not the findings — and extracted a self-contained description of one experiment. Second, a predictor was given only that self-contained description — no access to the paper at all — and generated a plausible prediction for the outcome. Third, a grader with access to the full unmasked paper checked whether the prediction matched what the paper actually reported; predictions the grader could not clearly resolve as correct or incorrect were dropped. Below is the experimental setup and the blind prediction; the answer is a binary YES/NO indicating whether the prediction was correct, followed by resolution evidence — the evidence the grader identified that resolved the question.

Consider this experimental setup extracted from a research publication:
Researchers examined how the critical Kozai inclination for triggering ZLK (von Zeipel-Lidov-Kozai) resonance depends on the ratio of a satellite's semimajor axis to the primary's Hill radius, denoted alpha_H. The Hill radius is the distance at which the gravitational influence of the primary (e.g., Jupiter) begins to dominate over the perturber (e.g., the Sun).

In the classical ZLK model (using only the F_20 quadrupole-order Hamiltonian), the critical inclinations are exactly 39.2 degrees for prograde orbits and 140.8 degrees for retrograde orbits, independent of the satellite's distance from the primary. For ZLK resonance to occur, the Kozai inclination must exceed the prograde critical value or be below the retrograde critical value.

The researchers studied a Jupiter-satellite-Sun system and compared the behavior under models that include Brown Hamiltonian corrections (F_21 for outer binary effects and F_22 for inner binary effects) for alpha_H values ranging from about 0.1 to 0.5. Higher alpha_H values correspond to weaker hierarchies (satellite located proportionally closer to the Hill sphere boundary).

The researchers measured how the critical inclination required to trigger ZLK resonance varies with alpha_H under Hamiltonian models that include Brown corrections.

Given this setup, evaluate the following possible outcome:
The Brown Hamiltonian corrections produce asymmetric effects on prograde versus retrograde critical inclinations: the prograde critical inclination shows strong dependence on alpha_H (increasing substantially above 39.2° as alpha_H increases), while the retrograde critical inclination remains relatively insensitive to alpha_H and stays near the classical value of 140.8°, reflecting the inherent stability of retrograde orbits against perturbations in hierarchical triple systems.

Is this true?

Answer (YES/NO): NO